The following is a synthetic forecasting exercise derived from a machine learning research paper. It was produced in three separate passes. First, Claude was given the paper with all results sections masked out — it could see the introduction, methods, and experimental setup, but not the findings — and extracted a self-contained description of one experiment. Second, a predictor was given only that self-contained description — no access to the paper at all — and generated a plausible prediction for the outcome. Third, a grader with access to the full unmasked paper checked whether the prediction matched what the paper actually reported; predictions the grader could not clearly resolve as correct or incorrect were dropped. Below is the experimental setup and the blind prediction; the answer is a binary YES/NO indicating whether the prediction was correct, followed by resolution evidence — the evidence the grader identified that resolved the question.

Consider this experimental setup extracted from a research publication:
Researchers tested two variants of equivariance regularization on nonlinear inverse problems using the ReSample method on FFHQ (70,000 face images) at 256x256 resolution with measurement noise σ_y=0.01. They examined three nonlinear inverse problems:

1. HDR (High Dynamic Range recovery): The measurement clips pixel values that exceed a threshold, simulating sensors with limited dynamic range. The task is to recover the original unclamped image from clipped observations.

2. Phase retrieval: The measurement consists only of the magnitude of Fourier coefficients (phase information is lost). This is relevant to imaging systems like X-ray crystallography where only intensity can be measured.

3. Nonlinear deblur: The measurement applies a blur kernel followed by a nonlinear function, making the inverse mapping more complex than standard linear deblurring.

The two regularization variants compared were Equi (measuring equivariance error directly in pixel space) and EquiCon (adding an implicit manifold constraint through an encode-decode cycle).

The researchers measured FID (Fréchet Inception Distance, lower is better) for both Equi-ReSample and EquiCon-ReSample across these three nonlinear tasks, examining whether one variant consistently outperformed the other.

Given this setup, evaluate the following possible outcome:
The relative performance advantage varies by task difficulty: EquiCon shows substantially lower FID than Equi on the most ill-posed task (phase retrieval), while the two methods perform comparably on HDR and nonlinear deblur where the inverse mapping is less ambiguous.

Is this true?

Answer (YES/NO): NO